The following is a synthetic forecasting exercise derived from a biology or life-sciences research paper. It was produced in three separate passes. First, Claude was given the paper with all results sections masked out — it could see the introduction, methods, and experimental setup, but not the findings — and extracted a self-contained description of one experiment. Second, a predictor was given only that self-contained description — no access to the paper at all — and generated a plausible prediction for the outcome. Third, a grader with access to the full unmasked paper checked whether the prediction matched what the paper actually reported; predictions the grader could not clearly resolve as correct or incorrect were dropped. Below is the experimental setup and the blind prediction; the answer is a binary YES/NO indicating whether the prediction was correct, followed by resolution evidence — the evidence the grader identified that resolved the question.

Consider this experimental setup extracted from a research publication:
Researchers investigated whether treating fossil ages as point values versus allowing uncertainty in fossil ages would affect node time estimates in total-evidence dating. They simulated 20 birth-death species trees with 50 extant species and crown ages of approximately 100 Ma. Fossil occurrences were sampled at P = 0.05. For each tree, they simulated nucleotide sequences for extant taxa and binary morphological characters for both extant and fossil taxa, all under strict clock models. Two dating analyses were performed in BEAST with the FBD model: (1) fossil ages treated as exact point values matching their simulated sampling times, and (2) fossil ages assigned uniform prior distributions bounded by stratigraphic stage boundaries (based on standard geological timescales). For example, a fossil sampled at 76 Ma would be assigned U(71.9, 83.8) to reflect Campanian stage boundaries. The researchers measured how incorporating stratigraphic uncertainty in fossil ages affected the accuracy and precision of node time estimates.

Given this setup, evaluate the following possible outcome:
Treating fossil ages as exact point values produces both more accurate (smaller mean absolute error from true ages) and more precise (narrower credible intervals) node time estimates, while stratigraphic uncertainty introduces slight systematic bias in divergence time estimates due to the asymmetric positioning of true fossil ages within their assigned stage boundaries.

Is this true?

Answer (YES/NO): NO